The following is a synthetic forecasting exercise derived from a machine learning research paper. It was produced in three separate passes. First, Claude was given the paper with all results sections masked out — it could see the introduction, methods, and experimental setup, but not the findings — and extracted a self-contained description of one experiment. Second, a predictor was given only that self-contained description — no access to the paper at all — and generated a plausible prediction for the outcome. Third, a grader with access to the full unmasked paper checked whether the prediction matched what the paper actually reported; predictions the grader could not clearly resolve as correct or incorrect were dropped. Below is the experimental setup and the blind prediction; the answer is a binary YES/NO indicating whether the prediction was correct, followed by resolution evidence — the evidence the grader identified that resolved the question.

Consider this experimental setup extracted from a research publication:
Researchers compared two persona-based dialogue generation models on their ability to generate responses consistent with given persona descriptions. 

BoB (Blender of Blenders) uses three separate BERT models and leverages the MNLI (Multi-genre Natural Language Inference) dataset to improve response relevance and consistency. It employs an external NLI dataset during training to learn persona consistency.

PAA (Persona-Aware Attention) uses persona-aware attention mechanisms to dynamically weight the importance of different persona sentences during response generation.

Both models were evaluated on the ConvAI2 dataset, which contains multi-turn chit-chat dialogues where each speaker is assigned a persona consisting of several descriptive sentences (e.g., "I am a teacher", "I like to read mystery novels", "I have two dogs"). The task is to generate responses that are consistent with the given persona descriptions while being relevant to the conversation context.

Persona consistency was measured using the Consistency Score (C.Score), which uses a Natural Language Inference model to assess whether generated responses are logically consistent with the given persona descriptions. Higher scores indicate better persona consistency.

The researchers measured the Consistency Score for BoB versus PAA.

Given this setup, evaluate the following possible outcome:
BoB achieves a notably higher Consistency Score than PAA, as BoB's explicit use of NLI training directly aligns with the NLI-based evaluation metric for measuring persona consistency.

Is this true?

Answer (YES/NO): NO